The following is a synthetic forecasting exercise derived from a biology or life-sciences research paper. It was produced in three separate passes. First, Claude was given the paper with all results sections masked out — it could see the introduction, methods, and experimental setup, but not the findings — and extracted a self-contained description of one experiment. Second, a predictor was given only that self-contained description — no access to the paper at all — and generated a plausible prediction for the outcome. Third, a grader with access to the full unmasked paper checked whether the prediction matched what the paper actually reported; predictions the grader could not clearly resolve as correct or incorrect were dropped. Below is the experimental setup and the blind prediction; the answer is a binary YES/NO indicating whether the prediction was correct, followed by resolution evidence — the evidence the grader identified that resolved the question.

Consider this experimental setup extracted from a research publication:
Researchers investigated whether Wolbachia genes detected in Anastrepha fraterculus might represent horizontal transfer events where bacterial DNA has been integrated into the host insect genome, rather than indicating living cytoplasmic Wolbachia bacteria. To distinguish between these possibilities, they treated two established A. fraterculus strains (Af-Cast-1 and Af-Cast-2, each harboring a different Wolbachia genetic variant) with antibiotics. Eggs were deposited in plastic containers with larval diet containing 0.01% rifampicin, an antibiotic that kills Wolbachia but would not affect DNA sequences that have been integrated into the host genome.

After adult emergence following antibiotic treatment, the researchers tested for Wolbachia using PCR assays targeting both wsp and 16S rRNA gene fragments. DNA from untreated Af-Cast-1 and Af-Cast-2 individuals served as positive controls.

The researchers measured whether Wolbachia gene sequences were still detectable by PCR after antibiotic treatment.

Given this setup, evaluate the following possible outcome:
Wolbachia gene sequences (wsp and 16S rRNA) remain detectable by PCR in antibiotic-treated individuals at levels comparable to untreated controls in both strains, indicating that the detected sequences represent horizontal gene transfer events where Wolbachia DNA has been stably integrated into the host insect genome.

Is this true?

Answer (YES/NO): NO